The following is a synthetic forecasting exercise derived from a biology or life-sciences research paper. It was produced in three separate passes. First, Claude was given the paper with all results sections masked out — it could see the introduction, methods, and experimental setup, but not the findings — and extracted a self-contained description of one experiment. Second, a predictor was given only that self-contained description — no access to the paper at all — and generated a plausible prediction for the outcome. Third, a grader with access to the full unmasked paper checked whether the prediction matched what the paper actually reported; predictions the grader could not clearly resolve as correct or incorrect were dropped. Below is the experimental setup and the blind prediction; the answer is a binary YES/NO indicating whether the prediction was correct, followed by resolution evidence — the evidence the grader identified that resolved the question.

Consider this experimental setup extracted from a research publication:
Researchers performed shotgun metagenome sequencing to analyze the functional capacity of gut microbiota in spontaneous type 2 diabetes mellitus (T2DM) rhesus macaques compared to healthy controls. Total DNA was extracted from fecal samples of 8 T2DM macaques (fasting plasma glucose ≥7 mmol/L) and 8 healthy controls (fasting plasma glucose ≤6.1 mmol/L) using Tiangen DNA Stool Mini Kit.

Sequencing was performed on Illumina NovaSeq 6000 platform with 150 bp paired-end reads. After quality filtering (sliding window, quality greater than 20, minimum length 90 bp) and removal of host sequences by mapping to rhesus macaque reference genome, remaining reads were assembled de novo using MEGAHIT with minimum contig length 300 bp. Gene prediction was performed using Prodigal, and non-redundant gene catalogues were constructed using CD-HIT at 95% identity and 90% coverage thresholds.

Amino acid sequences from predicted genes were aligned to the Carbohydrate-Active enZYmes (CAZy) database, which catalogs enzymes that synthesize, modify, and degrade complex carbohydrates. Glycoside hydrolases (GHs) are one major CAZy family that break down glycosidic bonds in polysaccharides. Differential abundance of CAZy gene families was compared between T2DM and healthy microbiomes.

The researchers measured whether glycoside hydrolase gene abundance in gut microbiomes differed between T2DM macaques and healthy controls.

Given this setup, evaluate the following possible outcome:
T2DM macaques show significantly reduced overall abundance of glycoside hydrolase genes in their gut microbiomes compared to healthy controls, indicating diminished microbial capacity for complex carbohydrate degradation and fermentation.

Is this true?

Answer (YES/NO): NO